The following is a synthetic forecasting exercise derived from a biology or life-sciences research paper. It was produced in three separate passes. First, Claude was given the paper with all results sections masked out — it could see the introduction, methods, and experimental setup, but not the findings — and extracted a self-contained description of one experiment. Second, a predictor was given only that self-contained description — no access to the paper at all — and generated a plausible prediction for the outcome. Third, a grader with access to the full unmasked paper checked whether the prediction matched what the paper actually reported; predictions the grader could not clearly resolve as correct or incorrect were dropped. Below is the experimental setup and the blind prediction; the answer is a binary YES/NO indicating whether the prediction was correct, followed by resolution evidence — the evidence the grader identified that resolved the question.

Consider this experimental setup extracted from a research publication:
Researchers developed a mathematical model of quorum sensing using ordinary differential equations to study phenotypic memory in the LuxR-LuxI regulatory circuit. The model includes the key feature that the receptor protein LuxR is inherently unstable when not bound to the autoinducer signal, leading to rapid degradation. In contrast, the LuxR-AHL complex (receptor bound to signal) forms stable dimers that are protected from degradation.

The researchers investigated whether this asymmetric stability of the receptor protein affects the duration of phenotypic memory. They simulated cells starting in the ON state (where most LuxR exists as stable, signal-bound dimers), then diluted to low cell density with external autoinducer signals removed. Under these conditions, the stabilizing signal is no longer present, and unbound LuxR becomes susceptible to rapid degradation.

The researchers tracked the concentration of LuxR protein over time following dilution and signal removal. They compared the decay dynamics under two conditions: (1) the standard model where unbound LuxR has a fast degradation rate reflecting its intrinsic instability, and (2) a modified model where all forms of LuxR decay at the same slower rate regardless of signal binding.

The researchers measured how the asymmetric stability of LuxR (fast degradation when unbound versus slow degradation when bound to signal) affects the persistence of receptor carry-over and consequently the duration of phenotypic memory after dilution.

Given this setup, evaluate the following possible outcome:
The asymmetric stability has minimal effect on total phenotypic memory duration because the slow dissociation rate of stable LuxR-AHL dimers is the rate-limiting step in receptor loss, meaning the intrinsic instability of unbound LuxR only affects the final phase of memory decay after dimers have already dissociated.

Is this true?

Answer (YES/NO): NO